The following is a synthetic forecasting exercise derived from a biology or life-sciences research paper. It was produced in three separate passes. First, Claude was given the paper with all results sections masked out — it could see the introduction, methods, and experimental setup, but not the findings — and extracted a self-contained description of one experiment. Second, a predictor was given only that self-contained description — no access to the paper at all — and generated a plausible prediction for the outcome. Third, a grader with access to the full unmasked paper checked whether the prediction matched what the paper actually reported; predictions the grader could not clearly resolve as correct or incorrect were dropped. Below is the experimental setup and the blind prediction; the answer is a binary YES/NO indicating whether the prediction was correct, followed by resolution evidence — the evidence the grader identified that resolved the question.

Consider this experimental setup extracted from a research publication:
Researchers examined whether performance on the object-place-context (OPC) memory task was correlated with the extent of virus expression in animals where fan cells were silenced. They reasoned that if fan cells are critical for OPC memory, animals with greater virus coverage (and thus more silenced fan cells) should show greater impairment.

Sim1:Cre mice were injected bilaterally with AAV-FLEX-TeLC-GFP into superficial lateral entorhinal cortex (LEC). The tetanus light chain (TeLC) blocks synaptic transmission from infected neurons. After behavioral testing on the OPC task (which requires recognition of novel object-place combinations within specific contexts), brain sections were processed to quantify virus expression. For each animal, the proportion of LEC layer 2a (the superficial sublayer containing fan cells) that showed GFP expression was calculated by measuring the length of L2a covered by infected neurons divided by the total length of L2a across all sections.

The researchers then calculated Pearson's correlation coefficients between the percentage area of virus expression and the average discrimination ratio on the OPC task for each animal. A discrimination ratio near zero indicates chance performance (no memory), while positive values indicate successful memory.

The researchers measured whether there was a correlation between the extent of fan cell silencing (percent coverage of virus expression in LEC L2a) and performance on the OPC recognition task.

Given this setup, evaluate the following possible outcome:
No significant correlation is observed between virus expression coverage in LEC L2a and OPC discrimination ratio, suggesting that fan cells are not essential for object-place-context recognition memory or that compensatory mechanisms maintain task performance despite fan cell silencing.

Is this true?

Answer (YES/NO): NO